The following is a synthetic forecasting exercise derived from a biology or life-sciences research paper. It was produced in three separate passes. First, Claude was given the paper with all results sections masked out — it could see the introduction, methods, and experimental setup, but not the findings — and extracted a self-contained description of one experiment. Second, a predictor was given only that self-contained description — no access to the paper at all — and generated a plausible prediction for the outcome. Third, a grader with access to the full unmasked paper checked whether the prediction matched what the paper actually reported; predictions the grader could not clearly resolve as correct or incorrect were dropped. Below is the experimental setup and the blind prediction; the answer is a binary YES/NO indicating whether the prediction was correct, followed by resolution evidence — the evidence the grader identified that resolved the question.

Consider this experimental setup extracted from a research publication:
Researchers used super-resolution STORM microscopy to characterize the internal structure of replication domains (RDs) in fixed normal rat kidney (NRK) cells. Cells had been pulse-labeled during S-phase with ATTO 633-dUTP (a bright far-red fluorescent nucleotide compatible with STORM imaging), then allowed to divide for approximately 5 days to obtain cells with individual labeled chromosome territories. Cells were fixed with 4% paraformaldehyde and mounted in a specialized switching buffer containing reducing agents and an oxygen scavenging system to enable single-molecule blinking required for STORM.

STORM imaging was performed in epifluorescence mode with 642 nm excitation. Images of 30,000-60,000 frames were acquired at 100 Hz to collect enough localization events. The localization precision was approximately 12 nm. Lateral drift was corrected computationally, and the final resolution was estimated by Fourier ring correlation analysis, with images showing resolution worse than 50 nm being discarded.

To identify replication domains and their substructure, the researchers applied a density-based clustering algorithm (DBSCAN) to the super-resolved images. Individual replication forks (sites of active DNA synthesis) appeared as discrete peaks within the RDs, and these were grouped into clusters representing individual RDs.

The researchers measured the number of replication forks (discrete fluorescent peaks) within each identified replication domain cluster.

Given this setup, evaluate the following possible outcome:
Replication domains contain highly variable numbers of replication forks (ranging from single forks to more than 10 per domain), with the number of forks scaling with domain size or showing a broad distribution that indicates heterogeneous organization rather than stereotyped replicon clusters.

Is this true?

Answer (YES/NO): NO